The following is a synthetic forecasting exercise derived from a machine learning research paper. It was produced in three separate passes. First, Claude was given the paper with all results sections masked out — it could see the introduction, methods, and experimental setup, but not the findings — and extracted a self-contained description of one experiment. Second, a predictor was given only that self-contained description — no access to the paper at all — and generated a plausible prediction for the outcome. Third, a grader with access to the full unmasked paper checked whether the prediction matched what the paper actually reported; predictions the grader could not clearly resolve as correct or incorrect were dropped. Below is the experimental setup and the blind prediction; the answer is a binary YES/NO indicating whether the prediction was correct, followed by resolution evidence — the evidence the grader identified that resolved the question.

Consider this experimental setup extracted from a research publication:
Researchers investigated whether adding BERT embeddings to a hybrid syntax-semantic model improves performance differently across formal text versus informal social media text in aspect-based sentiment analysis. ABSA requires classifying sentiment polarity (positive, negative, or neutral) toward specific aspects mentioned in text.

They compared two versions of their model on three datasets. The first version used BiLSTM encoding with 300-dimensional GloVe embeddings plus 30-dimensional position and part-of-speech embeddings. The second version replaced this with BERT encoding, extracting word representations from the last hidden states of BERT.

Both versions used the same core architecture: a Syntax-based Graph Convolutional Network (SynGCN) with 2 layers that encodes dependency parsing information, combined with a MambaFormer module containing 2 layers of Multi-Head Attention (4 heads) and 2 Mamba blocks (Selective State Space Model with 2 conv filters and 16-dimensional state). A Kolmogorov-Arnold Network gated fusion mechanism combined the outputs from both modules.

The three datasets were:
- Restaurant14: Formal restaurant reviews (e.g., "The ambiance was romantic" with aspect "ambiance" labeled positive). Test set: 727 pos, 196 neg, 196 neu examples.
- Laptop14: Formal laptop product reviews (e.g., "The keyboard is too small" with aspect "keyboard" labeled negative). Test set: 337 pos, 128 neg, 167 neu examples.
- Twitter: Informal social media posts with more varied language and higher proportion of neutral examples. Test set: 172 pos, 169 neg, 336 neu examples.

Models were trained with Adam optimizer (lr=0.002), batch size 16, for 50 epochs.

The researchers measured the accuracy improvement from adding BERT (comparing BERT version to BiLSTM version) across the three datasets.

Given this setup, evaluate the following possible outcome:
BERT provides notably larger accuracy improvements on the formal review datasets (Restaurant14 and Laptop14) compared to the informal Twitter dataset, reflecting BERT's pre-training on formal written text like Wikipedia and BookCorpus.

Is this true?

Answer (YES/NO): YES